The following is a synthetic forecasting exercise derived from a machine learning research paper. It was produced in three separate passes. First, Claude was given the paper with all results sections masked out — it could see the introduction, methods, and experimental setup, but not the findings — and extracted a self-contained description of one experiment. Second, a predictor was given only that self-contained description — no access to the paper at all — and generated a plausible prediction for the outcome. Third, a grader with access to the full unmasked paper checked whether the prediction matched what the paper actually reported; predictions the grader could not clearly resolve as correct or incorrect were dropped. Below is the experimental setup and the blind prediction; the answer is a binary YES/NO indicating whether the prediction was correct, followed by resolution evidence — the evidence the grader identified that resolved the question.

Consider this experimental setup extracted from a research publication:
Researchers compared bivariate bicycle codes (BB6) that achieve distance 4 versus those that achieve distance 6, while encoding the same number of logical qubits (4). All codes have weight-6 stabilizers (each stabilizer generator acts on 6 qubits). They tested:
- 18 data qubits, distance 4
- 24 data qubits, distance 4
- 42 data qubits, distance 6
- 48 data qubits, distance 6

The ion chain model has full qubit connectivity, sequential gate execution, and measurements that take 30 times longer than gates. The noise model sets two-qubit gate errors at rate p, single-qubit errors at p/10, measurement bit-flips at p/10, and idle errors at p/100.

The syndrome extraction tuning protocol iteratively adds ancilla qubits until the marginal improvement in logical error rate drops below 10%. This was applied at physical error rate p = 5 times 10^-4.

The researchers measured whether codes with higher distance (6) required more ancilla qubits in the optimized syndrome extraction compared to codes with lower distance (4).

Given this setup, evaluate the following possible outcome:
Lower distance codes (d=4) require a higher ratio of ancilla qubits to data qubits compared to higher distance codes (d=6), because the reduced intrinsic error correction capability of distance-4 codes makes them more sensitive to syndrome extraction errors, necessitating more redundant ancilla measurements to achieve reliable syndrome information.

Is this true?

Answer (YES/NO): NO